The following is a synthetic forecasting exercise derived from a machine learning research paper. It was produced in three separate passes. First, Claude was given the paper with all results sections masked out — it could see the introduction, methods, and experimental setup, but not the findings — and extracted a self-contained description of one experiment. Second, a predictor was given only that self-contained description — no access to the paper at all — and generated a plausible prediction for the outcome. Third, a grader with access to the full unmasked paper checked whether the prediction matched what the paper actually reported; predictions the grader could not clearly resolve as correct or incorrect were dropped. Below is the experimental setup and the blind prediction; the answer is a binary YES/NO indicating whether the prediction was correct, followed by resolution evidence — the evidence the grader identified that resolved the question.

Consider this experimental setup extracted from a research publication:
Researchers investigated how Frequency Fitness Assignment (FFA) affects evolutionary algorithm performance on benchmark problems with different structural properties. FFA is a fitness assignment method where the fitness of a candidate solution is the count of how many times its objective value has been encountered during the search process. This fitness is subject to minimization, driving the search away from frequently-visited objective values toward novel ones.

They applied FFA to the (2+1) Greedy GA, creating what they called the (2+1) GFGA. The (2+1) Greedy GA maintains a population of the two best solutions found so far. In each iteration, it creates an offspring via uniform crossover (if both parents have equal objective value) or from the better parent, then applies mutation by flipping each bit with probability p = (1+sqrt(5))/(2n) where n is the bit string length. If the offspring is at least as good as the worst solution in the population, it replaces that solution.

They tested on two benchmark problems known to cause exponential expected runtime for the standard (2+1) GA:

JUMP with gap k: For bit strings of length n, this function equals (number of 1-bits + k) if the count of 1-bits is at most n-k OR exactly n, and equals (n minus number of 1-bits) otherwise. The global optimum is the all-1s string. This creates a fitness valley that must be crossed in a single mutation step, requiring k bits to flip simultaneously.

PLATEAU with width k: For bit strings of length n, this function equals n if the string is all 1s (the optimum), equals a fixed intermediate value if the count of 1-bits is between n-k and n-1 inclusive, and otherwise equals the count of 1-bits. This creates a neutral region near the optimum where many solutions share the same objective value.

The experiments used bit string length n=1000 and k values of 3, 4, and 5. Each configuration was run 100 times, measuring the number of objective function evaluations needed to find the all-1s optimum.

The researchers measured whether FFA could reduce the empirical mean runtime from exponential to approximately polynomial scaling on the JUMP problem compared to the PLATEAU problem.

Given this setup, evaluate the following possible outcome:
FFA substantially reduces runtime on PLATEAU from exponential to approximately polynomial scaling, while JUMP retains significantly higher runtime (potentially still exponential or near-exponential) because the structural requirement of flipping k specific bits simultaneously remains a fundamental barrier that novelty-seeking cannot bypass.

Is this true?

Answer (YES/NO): NO